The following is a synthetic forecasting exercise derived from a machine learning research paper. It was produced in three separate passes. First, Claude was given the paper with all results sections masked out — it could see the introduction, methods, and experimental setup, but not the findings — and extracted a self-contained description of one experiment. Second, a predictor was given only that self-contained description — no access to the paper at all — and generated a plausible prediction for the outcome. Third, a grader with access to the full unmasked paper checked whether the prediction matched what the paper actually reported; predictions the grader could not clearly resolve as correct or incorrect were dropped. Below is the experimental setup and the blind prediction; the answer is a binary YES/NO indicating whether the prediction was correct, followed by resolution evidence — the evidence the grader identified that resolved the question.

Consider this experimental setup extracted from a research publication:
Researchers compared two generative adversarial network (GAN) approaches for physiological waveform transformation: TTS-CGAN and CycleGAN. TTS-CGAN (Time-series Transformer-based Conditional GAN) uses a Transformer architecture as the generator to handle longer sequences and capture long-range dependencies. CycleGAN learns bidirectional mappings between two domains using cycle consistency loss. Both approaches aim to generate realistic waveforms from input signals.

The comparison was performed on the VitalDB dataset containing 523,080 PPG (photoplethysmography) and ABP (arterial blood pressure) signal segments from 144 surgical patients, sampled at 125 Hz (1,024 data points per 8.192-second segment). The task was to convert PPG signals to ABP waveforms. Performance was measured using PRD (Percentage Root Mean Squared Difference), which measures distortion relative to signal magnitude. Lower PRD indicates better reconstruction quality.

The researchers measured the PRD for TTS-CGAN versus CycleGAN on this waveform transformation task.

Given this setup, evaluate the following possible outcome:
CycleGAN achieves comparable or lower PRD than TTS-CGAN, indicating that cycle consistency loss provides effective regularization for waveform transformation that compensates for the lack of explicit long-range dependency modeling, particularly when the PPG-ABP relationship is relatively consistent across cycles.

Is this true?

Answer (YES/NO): NO